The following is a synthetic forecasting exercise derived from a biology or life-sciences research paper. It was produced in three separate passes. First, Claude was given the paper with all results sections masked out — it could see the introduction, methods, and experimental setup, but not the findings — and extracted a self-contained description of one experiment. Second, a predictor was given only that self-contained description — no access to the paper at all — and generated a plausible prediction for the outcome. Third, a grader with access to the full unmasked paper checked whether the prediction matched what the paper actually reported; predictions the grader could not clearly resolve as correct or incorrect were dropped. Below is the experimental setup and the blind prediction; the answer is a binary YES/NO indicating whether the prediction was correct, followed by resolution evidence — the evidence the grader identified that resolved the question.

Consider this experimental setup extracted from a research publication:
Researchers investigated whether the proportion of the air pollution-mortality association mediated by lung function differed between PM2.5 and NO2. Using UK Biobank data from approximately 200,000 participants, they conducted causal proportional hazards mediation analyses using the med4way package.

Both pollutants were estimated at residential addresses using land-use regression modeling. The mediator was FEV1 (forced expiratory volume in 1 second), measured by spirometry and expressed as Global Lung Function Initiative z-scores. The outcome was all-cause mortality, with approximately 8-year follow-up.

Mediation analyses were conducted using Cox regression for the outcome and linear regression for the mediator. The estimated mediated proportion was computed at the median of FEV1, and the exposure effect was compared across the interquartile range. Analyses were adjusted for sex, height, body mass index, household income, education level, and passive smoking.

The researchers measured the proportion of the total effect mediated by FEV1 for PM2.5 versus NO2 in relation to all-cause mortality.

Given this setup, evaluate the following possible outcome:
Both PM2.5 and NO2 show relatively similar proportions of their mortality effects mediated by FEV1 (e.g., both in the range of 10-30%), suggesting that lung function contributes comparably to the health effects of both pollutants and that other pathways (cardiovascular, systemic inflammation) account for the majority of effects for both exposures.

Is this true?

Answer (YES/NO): NO